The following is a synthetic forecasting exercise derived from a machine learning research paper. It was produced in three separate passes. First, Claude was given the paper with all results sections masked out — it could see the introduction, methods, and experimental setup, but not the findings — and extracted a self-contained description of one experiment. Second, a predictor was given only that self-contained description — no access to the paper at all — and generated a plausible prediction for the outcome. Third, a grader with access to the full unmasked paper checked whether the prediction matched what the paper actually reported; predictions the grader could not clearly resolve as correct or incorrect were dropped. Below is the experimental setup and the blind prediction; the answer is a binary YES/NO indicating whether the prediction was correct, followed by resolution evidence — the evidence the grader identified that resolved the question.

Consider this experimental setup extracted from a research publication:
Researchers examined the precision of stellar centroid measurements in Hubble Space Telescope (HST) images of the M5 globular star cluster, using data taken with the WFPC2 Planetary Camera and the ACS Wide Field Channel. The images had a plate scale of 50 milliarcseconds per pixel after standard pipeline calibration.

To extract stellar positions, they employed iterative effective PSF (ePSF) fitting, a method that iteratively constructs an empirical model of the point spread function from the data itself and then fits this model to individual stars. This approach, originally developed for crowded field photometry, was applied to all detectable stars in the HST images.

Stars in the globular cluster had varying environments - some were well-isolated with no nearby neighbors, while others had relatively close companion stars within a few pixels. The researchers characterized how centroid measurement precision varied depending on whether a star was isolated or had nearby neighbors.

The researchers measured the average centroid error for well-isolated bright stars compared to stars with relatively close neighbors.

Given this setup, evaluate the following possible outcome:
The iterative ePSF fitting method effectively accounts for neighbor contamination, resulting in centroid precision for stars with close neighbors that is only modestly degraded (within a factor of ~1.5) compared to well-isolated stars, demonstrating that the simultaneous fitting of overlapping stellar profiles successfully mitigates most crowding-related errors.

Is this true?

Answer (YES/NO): NO